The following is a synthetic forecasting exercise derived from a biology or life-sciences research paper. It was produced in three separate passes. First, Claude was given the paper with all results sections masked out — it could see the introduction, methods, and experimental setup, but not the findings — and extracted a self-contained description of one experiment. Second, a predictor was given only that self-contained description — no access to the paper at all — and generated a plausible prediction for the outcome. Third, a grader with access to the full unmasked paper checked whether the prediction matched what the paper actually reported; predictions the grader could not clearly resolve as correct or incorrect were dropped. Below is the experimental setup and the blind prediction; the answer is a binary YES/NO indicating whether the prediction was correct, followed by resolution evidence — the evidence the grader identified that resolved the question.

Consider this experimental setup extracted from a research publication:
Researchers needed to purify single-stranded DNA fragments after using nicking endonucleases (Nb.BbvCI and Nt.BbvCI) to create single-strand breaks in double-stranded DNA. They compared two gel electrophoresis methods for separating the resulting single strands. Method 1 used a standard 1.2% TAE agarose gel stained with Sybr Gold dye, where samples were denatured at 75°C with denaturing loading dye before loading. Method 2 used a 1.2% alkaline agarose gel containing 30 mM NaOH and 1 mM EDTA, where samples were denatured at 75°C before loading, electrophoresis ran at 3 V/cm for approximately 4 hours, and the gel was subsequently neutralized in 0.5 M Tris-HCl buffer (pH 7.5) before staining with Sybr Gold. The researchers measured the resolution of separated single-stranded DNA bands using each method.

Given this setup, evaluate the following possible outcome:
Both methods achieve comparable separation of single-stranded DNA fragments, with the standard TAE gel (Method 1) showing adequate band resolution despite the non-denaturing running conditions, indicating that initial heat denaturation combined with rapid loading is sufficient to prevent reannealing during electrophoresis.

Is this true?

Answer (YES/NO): NO